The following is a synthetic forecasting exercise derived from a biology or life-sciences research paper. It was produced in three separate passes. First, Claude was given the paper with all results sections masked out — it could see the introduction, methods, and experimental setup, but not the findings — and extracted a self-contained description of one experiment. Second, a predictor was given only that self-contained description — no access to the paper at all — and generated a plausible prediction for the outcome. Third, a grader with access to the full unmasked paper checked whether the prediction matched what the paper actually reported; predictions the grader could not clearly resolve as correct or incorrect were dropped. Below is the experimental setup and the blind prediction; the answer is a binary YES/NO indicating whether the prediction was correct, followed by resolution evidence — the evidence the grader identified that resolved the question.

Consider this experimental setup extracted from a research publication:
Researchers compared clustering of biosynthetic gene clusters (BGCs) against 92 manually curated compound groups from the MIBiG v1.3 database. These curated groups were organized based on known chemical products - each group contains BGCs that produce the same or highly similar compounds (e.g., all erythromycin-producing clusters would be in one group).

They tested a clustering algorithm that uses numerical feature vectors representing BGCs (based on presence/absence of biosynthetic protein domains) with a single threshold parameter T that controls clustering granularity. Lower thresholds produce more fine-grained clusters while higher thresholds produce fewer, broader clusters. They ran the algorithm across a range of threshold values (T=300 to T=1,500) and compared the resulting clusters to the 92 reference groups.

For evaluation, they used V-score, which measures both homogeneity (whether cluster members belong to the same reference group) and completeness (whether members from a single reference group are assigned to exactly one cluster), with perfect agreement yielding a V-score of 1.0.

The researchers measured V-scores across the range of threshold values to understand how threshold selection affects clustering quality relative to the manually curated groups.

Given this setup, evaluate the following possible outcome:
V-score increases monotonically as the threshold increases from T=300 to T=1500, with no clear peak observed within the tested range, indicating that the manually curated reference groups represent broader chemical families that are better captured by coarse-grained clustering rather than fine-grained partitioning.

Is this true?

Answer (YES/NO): NO